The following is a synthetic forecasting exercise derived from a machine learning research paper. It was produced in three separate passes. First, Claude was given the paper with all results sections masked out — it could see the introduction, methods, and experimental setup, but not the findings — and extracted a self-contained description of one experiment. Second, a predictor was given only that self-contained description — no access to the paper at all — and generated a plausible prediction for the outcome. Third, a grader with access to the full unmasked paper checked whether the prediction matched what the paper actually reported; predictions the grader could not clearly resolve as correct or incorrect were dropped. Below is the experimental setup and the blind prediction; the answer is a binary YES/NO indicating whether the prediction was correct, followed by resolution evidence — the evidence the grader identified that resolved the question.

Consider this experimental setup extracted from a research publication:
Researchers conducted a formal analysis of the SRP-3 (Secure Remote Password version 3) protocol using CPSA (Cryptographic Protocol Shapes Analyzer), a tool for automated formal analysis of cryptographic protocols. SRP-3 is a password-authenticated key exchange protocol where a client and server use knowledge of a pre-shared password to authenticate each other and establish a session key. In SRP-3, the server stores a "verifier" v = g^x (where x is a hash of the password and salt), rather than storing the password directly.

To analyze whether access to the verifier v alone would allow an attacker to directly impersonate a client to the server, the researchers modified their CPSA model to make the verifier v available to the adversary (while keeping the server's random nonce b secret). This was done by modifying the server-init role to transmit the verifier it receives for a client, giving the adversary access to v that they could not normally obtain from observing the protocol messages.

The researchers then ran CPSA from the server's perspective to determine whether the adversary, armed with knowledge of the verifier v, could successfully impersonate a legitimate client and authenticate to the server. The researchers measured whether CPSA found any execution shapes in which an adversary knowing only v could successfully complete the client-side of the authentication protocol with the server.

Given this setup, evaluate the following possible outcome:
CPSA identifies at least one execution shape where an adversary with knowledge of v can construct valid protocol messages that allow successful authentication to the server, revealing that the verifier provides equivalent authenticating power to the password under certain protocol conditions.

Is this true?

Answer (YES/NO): NO